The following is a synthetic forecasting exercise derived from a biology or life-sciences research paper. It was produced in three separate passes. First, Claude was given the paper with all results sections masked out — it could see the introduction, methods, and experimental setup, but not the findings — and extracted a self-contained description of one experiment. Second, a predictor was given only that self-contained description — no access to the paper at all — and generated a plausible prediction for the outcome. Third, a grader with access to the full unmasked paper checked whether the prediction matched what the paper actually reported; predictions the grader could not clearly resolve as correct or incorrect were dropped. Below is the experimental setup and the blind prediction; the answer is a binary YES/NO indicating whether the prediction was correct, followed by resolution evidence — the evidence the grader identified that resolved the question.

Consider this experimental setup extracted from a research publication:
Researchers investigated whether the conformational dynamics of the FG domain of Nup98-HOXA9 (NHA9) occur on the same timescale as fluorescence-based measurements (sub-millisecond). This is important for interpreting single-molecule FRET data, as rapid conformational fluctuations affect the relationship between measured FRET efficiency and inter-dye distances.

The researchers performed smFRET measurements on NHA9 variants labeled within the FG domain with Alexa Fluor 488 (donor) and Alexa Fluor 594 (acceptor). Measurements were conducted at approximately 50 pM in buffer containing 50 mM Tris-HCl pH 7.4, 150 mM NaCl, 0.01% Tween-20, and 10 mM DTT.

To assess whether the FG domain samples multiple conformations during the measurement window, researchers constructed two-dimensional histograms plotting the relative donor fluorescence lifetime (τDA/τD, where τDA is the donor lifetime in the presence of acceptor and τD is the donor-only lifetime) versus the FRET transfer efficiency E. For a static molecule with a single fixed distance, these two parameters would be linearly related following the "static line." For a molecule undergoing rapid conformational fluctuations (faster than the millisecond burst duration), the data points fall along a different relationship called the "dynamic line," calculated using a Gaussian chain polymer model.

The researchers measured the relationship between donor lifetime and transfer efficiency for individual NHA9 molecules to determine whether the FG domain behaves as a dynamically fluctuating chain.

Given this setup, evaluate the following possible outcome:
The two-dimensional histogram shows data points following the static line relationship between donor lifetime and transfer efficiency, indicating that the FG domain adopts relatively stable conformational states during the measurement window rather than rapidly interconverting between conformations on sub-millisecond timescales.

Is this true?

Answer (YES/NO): NO